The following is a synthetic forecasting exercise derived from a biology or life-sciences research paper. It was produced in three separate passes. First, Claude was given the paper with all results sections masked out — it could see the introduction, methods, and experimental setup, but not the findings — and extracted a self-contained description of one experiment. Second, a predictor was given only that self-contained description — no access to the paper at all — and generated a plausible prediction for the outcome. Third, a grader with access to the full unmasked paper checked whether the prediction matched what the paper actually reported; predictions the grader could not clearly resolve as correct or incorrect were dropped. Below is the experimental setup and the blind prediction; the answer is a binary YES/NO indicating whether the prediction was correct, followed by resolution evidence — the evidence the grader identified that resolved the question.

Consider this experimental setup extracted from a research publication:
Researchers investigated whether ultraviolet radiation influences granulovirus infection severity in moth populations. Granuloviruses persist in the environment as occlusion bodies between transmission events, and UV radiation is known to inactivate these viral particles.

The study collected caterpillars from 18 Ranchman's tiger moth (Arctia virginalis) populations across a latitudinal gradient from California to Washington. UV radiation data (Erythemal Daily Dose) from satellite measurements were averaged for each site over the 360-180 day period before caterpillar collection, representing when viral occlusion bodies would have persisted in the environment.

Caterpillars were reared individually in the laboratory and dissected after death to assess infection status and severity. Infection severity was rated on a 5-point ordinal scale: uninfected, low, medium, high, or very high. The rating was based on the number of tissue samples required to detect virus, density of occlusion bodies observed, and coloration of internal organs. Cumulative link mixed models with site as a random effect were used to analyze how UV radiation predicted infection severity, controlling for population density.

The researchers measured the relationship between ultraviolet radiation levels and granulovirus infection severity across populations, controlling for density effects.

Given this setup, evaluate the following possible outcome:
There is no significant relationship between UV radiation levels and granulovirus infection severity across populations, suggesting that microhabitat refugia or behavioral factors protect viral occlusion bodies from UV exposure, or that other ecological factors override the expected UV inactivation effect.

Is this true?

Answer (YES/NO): NO